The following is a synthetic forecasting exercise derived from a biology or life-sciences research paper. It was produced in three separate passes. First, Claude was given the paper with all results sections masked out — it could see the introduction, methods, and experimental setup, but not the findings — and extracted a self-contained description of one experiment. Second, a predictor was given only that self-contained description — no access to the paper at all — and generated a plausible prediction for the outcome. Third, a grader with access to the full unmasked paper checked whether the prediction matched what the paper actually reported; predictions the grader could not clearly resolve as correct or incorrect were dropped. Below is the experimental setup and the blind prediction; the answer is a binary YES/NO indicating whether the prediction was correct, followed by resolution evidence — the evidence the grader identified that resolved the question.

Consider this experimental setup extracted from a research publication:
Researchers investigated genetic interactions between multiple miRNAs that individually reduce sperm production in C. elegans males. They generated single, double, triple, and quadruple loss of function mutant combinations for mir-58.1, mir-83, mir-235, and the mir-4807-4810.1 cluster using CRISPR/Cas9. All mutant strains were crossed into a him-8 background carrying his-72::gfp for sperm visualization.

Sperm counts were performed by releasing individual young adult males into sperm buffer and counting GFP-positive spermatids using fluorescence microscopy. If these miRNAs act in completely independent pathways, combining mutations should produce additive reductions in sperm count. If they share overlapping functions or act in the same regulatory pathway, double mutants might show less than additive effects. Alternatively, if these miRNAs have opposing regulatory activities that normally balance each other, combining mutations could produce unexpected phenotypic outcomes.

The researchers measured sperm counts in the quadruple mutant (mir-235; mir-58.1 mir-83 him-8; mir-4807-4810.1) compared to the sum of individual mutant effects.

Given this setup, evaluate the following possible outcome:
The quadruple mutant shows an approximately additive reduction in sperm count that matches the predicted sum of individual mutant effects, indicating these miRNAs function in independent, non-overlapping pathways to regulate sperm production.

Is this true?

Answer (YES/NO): NO